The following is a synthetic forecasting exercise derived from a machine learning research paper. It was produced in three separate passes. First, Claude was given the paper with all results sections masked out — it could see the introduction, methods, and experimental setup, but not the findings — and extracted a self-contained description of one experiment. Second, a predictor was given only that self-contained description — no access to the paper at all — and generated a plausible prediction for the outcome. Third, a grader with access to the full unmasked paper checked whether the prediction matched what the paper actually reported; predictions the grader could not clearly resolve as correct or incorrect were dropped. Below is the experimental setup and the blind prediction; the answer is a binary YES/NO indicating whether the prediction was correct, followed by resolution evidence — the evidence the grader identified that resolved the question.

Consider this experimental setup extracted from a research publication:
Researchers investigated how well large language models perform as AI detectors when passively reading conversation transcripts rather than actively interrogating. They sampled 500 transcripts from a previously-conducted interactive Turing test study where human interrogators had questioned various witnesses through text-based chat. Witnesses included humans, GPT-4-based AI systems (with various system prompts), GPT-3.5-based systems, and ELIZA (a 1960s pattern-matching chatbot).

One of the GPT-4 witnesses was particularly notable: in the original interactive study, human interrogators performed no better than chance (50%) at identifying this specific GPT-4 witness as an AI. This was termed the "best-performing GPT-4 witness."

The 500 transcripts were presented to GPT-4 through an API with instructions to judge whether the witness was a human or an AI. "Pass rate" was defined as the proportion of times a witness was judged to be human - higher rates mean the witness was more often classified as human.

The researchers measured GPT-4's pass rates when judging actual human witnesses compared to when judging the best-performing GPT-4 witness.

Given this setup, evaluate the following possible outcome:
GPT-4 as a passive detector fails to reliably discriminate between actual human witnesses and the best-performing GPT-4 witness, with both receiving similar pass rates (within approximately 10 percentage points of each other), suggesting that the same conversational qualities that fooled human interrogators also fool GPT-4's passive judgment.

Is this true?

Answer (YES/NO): NO